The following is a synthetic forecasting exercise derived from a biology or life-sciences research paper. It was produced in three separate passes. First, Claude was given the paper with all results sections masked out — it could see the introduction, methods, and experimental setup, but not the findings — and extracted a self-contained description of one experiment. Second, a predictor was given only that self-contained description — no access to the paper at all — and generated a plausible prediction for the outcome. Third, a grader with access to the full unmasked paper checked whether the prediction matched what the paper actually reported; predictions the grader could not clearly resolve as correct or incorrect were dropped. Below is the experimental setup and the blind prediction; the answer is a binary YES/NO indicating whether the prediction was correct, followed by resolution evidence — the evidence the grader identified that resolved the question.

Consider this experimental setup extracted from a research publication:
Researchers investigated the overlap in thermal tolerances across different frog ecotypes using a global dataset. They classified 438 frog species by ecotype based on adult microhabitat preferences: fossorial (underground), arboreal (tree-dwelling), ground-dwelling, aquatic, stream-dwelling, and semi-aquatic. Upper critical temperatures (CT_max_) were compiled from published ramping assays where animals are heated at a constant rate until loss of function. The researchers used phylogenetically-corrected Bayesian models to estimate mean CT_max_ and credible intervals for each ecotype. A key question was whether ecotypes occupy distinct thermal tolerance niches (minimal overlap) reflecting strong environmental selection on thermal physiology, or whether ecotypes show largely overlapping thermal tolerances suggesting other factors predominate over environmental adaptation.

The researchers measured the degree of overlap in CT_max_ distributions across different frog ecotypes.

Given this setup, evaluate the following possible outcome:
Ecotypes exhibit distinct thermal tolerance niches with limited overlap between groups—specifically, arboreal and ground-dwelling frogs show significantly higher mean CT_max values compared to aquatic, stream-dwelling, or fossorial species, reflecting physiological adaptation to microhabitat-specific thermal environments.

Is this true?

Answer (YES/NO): NO